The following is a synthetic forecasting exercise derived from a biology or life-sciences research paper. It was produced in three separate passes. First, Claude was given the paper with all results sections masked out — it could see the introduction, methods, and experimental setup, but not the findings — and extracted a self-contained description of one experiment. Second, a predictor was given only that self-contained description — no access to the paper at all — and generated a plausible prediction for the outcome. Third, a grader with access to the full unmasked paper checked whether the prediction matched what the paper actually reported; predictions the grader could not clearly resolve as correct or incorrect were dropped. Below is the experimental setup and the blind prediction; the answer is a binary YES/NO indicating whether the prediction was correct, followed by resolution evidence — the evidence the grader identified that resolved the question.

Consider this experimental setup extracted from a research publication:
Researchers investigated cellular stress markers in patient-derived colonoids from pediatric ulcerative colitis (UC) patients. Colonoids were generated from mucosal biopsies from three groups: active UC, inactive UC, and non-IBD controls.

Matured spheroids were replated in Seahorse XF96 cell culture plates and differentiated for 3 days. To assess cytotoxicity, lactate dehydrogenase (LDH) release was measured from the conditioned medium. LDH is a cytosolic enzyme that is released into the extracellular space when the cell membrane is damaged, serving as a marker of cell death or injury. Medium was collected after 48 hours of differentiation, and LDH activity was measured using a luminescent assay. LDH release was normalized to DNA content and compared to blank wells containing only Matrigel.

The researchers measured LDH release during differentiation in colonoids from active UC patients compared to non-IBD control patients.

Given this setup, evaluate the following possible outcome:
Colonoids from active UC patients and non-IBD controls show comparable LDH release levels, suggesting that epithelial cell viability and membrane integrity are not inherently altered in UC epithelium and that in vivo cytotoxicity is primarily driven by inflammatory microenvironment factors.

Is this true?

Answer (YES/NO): NO